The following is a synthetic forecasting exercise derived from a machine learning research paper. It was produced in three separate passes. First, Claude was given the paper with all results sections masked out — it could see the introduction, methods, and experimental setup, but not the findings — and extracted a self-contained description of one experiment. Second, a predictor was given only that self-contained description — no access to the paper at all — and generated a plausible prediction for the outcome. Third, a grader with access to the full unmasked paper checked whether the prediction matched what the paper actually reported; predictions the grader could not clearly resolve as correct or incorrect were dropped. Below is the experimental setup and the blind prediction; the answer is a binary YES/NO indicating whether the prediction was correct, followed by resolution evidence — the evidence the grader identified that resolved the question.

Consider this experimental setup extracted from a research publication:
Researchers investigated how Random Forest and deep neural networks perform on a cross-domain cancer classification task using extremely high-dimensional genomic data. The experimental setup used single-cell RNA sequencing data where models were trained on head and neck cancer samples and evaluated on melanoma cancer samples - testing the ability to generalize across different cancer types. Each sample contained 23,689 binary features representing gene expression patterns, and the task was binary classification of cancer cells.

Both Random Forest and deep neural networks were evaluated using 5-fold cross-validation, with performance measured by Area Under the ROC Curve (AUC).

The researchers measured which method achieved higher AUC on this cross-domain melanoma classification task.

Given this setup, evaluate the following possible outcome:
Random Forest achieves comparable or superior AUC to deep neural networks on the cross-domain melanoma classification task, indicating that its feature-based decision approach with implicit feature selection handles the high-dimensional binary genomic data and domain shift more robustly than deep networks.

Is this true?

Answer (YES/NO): YES